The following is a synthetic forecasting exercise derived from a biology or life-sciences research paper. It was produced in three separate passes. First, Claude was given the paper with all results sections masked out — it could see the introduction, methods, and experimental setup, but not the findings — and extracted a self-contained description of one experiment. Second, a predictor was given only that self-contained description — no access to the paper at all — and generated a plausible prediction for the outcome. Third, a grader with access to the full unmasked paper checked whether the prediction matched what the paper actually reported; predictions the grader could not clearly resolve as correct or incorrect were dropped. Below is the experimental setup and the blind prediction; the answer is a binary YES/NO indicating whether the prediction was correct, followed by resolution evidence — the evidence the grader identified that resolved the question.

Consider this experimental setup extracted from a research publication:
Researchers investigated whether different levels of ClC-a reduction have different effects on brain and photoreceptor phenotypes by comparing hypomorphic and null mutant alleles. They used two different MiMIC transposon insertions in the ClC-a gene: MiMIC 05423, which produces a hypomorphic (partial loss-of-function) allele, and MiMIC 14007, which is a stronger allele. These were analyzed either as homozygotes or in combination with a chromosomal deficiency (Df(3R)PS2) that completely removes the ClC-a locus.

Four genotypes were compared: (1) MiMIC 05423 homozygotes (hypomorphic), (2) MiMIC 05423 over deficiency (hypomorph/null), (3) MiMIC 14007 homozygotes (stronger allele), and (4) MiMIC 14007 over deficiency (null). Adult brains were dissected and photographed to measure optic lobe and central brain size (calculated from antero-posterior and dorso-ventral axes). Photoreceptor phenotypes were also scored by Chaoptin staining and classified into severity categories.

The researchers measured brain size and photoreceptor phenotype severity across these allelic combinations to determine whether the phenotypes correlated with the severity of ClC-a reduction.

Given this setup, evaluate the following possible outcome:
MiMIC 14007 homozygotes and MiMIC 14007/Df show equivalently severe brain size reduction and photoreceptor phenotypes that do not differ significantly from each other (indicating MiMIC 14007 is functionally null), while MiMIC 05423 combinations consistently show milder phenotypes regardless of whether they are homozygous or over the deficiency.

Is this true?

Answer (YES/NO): NO